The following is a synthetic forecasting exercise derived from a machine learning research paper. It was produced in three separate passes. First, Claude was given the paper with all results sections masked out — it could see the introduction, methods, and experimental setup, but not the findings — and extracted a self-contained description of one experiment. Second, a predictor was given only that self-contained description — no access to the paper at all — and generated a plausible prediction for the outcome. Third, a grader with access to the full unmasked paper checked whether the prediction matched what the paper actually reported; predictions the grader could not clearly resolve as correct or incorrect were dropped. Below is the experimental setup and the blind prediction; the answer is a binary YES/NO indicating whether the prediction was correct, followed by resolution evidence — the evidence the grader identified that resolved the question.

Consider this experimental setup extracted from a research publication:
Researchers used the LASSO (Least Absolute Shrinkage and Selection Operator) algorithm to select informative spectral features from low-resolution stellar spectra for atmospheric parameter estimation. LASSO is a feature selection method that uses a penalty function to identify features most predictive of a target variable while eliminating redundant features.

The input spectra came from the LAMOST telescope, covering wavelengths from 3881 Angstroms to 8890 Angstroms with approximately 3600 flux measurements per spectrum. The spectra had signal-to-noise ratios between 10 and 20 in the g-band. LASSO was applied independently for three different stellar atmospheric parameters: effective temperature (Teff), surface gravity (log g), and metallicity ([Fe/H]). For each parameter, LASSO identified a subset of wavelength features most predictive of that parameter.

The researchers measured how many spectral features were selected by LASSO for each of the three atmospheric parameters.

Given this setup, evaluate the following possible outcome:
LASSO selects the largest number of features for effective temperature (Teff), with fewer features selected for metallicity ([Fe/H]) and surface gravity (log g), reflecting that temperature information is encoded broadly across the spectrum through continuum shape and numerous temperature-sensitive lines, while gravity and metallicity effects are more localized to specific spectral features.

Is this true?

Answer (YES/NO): NO